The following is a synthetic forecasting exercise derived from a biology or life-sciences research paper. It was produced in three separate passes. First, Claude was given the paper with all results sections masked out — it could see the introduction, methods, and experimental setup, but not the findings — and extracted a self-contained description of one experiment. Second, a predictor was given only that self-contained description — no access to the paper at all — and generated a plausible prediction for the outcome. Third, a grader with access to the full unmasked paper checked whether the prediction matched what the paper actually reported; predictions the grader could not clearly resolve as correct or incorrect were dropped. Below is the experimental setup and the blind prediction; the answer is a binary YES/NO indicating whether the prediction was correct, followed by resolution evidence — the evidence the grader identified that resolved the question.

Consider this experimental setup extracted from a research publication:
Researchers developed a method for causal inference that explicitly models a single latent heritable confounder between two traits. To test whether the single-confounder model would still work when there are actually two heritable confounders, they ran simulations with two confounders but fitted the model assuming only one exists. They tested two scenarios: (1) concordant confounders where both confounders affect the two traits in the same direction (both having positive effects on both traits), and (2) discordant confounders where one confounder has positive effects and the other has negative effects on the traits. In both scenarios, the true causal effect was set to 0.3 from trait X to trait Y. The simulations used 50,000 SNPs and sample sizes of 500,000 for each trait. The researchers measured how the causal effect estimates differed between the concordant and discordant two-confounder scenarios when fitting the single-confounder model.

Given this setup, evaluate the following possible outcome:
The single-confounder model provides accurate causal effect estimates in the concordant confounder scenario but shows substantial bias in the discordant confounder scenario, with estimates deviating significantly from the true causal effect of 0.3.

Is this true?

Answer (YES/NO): NO